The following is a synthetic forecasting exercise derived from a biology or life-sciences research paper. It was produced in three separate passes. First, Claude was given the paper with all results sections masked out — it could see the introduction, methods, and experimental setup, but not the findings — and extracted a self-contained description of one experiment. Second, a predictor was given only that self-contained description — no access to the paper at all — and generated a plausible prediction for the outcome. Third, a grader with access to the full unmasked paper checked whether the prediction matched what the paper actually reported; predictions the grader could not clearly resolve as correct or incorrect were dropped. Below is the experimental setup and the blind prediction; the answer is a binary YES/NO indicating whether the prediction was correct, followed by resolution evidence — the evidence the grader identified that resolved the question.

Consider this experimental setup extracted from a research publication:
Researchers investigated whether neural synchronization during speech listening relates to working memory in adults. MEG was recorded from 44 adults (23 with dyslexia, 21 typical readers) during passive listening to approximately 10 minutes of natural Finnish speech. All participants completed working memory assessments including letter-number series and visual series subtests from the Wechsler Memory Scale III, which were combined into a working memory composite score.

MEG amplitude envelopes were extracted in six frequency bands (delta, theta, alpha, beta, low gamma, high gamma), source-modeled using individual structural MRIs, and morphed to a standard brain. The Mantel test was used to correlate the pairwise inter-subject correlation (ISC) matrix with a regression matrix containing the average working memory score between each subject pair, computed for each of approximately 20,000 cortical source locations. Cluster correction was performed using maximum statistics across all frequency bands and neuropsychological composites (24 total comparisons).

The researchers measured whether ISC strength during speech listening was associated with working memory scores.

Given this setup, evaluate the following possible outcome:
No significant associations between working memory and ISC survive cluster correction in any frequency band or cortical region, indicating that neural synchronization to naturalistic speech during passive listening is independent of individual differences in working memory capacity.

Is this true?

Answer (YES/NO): NO